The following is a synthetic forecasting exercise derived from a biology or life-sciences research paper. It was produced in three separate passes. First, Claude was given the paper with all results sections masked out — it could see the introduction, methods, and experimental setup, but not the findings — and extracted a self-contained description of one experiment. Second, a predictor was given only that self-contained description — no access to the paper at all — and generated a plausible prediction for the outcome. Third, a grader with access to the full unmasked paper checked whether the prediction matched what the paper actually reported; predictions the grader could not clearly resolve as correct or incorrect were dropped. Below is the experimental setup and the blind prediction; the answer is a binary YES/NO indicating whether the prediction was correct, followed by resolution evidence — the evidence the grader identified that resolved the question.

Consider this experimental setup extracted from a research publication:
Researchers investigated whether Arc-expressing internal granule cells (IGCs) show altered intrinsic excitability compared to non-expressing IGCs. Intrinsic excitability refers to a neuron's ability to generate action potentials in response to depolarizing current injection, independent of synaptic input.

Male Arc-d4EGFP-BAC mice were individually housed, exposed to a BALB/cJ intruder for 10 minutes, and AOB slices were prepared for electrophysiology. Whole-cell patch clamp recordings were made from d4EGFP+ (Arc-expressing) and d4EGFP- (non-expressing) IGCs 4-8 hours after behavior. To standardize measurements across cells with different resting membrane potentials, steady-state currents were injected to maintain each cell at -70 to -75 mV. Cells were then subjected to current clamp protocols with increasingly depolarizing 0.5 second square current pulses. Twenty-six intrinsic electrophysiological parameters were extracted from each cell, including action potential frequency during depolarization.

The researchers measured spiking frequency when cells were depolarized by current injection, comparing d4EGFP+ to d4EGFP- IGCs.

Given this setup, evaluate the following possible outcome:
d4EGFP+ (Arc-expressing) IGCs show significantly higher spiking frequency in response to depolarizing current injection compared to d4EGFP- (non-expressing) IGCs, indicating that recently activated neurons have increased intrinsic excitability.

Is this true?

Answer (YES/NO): YES